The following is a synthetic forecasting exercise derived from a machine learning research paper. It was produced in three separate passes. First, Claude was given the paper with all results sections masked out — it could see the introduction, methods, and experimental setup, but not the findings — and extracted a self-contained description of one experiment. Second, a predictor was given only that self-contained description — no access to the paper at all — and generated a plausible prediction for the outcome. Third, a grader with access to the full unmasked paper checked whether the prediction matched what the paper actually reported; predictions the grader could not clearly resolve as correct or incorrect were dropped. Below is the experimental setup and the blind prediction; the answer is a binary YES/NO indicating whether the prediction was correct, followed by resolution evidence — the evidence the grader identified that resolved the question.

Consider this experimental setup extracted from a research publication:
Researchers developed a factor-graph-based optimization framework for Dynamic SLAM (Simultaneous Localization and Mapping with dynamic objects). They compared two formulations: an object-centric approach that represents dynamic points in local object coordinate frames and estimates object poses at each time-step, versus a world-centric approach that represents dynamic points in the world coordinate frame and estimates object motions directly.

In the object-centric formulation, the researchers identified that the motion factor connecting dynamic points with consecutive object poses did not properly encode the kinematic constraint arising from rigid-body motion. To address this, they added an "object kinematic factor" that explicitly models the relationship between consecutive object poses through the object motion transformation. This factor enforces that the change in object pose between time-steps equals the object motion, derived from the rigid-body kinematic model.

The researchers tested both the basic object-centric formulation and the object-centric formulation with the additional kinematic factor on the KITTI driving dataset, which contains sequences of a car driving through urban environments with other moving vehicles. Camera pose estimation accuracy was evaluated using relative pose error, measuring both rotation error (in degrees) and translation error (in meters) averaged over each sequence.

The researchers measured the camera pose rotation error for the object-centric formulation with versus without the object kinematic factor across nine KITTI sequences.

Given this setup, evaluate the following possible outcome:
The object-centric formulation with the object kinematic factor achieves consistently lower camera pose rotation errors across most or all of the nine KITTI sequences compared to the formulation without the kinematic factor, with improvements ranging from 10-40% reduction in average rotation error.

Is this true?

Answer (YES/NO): NO